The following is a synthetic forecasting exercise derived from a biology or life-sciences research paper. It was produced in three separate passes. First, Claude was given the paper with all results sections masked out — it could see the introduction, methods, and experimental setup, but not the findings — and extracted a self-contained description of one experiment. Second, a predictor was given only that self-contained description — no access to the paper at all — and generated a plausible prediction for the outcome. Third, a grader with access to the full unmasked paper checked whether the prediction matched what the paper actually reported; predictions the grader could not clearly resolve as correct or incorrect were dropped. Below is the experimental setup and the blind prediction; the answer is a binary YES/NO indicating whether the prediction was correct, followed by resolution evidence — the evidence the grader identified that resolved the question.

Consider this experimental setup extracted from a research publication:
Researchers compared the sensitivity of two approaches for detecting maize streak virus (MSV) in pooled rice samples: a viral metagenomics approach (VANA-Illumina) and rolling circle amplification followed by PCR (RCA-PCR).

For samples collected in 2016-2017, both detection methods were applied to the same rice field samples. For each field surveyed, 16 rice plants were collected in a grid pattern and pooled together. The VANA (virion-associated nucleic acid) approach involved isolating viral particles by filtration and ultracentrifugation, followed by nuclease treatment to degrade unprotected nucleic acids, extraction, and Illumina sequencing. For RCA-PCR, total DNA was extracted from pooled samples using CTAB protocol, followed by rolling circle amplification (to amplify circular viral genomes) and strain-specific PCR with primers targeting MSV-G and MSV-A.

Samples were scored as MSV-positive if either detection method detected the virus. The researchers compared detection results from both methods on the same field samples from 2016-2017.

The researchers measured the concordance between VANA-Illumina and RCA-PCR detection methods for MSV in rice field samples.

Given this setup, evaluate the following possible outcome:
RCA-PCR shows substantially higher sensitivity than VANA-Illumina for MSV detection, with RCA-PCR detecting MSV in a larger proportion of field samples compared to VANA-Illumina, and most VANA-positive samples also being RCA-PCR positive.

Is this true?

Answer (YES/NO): NO